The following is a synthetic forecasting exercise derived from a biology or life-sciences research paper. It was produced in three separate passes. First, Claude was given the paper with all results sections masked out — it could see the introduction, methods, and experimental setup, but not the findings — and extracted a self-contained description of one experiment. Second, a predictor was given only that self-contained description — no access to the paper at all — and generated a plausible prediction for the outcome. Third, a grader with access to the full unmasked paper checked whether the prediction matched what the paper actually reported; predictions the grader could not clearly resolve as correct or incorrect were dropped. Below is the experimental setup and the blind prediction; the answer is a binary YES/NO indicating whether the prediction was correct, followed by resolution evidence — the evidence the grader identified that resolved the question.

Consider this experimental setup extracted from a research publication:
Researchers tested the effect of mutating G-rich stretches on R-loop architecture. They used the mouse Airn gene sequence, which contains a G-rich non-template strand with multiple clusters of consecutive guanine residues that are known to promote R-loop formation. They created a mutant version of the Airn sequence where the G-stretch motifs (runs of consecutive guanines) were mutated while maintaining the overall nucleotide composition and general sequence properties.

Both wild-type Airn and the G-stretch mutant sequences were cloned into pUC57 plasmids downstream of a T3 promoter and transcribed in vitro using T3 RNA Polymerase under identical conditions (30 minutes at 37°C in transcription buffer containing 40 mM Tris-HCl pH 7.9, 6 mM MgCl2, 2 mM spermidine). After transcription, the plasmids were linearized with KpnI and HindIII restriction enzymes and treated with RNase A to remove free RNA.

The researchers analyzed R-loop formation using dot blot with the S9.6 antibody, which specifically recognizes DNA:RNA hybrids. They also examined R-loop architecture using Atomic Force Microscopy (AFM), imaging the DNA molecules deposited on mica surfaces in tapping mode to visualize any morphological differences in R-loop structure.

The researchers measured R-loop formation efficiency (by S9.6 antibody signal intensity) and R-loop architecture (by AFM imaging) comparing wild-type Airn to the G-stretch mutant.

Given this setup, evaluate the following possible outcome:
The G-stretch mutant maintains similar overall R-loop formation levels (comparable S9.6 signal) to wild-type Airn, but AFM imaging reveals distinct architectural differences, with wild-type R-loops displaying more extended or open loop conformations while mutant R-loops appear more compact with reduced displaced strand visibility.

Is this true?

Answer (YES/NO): NO